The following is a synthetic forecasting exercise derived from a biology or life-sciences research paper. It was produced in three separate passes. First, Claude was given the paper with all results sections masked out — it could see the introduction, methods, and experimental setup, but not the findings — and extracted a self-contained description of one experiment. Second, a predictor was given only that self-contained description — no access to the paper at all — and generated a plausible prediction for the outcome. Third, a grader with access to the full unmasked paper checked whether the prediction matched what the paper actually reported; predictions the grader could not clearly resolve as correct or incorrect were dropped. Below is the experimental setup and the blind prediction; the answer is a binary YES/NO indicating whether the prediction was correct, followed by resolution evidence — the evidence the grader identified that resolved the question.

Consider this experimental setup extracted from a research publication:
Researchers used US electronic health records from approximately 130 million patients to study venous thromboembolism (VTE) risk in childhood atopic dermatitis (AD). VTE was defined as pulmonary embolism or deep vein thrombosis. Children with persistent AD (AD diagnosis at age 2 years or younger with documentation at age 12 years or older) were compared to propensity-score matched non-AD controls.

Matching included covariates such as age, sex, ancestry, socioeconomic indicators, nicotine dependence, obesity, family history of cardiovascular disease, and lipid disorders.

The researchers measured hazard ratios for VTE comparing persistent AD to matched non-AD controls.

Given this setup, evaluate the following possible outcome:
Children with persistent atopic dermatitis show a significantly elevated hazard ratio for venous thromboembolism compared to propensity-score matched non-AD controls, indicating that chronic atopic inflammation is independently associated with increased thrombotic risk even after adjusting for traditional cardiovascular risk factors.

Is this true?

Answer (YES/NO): NO